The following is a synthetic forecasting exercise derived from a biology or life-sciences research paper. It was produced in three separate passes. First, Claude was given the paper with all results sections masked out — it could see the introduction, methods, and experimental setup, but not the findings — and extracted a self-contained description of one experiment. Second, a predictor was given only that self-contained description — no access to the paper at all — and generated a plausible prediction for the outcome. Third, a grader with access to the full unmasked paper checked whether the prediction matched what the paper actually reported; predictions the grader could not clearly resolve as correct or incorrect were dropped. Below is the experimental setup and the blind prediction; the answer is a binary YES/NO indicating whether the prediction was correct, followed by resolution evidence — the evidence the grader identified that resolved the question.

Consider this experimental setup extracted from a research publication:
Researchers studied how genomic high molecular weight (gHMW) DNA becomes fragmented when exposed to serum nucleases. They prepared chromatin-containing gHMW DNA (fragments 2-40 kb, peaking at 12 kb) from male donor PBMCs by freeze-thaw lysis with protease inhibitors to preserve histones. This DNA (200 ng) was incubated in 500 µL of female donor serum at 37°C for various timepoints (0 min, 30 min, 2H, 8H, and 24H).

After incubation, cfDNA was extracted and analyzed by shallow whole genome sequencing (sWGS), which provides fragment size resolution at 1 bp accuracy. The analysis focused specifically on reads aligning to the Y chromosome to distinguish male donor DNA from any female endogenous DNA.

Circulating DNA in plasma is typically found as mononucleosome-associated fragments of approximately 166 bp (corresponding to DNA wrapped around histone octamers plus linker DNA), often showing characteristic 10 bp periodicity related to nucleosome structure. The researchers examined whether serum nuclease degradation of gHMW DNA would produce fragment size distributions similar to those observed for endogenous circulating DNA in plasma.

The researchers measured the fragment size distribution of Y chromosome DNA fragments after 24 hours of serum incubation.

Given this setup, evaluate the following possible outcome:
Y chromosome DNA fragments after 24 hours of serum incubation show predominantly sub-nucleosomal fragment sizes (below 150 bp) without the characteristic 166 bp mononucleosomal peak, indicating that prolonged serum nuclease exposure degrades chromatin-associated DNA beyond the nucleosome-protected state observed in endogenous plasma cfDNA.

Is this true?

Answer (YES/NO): NO